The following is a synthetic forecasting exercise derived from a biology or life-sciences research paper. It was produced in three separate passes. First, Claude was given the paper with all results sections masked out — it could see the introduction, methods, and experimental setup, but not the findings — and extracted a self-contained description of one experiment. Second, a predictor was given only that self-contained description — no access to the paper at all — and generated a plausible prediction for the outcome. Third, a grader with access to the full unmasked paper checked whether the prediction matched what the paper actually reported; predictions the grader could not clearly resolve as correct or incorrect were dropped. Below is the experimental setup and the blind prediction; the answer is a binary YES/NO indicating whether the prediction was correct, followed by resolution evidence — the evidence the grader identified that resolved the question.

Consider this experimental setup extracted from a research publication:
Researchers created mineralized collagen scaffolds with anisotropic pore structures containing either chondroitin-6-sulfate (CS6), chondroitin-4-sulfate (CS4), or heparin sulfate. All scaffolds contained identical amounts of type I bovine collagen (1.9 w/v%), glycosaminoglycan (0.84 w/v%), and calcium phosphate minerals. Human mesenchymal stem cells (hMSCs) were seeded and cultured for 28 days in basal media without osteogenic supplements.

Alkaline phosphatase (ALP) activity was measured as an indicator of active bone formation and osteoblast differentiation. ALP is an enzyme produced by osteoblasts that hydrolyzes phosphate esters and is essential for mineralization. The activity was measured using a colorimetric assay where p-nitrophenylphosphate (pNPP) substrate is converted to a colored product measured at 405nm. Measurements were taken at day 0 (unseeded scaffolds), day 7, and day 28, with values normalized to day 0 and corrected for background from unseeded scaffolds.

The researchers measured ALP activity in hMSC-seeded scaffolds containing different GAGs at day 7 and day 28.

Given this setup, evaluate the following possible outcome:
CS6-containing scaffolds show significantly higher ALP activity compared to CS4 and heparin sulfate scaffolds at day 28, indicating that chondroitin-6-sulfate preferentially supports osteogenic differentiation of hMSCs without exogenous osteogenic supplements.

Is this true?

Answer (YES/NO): NO